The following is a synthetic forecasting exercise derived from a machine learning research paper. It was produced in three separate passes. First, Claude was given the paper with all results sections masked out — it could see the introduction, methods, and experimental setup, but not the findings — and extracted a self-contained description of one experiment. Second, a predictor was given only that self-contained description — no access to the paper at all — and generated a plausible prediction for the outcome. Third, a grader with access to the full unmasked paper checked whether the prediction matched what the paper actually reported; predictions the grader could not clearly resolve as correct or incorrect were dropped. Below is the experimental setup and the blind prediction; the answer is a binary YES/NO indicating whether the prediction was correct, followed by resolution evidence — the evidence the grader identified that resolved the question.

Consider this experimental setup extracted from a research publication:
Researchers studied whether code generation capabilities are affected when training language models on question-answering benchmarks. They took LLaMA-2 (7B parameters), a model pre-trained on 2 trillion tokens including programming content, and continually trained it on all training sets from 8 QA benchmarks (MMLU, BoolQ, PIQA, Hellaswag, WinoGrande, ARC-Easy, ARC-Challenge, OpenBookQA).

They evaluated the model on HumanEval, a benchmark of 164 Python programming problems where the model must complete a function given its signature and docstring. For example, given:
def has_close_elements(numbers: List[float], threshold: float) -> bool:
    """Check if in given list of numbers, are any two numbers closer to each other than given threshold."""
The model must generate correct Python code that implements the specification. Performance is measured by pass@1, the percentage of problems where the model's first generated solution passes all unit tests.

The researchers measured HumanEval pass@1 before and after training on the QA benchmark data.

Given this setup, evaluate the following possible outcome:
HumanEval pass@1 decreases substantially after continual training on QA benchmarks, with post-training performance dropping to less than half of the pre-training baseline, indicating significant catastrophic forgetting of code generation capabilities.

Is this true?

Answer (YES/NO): YES